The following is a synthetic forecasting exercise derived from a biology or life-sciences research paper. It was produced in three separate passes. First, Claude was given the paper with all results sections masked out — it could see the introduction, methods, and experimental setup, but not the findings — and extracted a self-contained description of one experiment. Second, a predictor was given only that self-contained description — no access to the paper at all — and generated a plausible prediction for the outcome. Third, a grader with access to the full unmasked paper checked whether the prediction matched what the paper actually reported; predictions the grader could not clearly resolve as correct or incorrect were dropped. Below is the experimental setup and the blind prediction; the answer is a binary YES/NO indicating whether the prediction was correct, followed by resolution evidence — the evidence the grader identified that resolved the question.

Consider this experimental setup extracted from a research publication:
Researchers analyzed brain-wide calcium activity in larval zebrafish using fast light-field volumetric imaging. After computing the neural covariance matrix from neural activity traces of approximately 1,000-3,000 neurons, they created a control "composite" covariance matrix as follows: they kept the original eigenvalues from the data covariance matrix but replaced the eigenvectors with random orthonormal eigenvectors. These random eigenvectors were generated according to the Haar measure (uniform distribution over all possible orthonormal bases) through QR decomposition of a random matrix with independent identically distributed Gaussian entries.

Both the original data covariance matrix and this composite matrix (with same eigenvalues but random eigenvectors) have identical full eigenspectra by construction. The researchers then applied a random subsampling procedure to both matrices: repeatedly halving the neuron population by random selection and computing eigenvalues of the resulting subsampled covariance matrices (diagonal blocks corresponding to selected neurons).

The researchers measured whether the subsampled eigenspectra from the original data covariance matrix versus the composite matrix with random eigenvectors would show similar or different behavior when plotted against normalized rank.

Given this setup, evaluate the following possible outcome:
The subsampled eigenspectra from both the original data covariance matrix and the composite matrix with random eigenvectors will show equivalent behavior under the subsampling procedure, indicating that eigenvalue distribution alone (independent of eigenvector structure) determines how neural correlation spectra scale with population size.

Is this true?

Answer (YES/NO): NO